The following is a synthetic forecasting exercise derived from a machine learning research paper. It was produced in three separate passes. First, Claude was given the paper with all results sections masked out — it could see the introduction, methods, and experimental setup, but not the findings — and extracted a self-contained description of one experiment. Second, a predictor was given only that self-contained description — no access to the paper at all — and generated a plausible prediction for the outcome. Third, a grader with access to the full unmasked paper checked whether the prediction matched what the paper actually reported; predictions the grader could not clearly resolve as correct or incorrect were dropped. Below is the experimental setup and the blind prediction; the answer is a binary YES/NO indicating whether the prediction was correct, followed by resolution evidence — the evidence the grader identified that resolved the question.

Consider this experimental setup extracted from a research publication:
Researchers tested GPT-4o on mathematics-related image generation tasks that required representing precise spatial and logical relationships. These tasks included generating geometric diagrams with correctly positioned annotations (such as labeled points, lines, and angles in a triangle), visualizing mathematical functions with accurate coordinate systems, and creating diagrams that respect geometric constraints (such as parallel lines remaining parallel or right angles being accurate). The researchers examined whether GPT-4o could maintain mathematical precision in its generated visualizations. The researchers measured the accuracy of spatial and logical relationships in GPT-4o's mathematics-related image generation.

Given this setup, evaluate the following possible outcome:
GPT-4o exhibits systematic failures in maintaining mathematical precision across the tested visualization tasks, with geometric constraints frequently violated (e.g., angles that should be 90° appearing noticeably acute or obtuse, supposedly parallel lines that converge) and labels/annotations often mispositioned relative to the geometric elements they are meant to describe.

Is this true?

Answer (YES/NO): YES